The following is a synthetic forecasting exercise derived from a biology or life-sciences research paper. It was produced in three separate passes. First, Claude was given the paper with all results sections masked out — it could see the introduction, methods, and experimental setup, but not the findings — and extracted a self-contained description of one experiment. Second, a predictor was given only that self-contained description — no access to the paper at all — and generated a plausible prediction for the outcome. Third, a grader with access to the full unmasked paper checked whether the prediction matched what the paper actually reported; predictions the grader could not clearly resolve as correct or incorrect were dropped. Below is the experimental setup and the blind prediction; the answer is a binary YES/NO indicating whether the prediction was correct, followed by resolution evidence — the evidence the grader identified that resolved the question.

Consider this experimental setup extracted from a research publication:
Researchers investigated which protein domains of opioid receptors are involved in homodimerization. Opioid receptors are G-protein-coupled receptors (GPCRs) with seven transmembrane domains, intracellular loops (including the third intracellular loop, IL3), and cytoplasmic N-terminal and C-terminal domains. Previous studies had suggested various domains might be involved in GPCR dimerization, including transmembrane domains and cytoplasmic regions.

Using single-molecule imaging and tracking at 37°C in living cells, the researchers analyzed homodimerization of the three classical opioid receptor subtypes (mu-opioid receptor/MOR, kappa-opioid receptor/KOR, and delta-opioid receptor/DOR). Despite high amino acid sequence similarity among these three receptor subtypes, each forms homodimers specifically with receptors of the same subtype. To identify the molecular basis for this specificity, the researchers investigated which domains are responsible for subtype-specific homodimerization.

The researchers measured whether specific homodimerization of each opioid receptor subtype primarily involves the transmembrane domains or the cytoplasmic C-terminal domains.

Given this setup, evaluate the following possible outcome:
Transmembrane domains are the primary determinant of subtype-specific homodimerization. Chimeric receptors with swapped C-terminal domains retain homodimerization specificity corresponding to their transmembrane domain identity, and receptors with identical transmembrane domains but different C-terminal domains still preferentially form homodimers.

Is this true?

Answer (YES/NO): NO